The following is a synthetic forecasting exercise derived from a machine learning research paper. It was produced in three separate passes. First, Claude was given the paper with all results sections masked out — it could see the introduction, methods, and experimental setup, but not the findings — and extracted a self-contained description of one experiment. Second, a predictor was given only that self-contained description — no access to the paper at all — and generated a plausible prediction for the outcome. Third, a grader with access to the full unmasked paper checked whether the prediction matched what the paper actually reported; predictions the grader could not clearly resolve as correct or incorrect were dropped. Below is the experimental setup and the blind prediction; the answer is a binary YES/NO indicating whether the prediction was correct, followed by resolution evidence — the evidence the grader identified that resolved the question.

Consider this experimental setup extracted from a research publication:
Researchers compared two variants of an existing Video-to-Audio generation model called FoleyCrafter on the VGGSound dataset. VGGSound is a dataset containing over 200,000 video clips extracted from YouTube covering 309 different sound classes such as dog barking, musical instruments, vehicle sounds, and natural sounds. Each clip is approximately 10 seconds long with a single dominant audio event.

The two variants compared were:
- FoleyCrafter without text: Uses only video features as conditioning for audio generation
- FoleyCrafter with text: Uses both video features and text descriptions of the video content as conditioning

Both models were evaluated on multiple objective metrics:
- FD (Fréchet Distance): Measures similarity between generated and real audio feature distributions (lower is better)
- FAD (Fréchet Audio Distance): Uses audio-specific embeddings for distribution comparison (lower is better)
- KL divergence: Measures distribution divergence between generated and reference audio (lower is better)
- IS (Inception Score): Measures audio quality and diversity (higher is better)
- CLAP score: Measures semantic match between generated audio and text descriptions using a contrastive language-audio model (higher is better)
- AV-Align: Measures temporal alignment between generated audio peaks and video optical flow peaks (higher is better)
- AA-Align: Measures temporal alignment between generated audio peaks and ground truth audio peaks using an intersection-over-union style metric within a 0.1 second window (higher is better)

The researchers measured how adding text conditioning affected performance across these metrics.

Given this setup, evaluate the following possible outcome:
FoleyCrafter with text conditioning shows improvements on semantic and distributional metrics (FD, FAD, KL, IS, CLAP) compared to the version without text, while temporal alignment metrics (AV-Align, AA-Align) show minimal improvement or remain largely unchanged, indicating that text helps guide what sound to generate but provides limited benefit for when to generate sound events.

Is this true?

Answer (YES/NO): NO